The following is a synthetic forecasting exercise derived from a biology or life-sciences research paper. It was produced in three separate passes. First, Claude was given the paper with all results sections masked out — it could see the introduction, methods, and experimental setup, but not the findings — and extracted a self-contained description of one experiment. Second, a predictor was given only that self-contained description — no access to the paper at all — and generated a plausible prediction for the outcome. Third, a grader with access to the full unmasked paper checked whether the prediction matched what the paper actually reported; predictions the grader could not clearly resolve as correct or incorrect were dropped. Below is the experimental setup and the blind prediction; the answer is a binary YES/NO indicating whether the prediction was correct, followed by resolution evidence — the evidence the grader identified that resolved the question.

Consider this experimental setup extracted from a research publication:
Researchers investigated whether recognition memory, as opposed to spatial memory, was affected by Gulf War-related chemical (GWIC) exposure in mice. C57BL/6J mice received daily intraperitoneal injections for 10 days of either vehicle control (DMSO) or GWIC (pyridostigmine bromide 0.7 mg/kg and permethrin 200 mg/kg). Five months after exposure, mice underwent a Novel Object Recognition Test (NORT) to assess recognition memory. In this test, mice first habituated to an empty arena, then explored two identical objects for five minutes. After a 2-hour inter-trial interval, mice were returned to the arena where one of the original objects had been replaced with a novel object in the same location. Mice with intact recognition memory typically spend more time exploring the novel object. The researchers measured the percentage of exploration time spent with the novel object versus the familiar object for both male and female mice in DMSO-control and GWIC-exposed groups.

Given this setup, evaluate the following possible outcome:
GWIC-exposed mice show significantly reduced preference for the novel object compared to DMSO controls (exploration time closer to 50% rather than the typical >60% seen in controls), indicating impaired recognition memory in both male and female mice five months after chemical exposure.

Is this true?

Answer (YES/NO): YES